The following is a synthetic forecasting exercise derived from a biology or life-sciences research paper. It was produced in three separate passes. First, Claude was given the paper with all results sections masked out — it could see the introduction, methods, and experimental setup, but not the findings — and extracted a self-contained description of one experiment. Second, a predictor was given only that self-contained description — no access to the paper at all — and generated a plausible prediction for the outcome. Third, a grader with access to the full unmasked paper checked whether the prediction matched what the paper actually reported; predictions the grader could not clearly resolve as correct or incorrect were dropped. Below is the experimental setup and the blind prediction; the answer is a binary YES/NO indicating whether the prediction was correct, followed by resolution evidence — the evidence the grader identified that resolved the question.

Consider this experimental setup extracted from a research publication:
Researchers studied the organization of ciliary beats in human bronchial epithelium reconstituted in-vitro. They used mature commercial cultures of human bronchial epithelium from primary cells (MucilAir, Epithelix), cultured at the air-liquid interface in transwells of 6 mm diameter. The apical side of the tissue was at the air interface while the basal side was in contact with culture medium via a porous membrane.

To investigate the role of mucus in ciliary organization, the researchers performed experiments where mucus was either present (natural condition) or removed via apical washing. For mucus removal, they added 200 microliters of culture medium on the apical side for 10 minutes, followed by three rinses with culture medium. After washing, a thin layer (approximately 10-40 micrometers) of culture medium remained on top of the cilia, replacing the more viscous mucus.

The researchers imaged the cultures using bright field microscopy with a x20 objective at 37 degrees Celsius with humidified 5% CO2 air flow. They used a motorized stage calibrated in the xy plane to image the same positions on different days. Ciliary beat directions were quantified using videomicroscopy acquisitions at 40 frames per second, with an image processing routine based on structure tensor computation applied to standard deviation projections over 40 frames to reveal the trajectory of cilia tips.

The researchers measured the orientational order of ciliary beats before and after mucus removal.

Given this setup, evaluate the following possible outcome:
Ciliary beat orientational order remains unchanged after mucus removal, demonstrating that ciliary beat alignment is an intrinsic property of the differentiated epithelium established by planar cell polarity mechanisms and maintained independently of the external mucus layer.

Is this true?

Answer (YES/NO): NO